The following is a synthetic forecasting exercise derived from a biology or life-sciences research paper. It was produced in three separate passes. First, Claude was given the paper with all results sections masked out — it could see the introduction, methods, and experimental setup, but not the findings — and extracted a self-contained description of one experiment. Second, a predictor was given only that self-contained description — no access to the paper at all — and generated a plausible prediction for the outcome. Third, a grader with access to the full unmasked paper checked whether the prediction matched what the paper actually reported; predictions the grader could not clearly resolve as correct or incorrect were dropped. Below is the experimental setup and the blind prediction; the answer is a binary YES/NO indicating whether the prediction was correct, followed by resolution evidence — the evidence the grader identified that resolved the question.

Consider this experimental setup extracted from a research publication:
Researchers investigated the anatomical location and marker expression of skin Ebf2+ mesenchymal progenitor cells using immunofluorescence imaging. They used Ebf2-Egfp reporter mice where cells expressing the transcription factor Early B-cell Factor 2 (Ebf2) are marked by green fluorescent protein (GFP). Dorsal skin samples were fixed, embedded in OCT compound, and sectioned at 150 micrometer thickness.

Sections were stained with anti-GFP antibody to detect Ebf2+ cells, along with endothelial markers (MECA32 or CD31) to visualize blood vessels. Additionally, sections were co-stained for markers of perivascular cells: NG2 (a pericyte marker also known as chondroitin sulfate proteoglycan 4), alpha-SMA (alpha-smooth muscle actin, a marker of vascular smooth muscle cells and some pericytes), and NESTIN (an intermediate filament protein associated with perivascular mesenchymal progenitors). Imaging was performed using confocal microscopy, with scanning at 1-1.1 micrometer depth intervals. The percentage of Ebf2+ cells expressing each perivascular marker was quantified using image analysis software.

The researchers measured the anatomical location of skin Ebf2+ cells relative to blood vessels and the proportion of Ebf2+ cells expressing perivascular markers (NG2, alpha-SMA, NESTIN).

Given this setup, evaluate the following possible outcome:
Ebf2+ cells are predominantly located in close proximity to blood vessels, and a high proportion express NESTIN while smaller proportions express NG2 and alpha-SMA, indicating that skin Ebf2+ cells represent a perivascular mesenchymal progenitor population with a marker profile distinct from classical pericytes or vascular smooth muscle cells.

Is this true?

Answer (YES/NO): NO